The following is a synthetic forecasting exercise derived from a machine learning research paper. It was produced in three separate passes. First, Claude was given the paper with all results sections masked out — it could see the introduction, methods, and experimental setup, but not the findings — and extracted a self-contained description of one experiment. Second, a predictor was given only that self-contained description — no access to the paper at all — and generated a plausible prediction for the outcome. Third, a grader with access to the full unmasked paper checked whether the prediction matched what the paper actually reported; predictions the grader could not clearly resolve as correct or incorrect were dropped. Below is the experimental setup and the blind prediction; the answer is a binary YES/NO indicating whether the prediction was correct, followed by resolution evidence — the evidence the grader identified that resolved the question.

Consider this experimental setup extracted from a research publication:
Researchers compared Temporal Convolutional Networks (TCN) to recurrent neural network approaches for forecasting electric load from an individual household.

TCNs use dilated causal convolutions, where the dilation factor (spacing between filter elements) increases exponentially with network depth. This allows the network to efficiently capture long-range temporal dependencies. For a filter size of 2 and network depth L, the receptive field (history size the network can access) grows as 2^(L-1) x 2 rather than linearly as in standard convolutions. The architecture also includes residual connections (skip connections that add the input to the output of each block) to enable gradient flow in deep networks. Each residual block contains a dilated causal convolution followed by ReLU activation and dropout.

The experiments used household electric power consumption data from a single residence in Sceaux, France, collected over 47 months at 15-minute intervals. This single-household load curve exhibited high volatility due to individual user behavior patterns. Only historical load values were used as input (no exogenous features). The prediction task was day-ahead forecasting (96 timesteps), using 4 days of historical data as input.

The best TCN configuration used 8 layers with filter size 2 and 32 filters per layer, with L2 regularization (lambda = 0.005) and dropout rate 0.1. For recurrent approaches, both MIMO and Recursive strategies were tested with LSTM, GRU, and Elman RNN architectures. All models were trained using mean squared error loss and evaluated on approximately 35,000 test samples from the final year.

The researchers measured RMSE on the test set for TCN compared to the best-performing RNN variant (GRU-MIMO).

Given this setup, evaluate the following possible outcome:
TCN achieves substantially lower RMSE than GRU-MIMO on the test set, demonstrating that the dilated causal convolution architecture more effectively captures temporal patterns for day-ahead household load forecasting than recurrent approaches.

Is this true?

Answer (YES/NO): NO